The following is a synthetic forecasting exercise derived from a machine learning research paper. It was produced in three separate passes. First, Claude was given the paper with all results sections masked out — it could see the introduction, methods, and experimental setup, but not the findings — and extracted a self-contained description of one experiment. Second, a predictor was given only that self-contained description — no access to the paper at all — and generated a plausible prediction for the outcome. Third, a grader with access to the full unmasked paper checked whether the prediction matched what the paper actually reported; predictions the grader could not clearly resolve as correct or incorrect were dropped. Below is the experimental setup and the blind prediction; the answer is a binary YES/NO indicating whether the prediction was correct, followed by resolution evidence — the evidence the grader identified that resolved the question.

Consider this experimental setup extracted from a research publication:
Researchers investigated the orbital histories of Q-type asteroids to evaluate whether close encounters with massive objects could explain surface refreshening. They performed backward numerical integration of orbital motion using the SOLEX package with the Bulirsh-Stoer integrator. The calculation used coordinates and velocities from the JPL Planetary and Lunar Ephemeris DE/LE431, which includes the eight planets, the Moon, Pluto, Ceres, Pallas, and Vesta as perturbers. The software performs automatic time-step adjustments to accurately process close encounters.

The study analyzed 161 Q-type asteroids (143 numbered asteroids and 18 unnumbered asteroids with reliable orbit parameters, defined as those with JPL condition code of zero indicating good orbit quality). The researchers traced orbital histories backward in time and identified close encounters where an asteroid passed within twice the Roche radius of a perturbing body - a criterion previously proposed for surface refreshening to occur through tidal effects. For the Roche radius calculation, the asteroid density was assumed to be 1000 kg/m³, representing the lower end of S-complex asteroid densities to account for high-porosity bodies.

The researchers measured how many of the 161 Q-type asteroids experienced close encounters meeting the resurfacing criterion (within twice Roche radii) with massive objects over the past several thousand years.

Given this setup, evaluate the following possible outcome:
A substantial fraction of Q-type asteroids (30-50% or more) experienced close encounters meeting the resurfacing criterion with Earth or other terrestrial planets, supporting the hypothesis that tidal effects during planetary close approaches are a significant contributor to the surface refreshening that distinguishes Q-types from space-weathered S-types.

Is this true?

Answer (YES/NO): NO